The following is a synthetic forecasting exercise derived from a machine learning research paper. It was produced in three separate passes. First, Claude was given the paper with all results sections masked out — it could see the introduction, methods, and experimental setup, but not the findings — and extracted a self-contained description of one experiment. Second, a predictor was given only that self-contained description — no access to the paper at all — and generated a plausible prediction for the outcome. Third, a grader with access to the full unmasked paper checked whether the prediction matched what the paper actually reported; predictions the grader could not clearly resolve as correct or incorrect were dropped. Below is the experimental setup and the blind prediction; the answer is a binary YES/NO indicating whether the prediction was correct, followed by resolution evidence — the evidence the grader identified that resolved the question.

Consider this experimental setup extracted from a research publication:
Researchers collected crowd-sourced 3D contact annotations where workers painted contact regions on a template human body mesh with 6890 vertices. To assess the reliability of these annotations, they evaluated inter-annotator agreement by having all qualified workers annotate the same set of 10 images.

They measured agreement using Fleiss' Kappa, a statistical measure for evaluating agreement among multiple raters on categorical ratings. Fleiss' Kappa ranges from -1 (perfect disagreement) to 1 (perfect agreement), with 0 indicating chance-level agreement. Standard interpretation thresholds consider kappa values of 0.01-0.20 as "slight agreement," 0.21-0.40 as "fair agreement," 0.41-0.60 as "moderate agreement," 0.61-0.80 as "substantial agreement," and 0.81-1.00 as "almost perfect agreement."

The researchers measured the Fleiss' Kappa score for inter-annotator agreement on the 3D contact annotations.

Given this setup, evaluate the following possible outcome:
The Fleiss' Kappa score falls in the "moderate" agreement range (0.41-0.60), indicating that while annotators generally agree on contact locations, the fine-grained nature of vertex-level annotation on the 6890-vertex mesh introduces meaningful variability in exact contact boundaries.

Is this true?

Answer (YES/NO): NO